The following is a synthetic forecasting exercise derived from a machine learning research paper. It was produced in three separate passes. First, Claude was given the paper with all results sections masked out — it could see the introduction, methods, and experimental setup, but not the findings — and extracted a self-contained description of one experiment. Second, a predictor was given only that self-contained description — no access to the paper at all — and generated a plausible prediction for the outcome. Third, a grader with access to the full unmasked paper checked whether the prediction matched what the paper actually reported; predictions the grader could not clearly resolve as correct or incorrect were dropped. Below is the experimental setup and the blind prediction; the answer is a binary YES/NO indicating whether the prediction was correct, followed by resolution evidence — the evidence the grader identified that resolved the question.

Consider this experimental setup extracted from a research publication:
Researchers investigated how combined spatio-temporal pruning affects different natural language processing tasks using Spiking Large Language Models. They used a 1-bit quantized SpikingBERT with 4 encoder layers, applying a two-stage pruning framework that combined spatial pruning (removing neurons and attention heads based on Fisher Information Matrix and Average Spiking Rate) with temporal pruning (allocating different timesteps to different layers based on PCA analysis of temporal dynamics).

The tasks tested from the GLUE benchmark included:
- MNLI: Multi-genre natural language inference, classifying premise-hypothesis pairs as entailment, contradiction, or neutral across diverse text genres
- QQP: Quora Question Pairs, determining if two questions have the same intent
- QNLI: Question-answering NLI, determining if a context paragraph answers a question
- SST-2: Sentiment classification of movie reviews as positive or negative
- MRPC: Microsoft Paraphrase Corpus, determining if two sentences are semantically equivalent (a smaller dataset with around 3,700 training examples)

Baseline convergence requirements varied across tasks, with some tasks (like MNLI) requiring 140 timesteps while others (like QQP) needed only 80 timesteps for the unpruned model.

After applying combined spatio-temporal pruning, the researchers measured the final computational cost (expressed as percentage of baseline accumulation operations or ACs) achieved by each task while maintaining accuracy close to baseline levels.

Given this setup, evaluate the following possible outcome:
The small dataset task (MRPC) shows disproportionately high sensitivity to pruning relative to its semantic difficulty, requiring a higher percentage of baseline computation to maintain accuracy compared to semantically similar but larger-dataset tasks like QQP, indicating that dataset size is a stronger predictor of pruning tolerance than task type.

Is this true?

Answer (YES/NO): NO